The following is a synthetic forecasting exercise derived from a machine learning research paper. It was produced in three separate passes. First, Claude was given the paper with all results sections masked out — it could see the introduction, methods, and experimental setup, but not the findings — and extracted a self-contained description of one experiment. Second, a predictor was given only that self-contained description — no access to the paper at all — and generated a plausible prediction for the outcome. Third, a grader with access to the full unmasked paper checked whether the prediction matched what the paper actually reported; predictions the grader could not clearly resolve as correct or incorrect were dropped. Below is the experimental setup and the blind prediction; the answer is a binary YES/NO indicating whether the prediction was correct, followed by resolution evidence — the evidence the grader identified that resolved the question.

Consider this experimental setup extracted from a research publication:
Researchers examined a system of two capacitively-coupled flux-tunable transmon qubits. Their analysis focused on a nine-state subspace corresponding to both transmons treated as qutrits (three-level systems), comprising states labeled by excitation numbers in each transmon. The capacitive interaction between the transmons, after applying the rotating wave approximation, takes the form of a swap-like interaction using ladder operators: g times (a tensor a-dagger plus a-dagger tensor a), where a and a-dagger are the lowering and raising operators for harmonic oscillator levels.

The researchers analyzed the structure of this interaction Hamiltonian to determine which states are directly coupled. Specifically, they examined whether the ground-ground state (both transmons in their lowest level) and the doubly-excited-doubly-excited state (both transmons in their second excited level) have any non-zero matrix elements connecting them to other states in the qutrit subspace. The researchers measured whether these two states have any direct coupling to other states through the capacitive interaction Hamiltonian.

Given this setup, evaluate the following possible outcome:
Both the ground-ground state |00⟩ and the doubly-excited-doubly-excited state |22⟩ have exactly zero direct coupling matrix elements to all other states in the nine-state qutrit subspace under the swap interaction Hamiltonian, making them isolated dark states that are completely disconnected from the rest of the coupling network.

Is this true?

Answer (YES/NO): YES